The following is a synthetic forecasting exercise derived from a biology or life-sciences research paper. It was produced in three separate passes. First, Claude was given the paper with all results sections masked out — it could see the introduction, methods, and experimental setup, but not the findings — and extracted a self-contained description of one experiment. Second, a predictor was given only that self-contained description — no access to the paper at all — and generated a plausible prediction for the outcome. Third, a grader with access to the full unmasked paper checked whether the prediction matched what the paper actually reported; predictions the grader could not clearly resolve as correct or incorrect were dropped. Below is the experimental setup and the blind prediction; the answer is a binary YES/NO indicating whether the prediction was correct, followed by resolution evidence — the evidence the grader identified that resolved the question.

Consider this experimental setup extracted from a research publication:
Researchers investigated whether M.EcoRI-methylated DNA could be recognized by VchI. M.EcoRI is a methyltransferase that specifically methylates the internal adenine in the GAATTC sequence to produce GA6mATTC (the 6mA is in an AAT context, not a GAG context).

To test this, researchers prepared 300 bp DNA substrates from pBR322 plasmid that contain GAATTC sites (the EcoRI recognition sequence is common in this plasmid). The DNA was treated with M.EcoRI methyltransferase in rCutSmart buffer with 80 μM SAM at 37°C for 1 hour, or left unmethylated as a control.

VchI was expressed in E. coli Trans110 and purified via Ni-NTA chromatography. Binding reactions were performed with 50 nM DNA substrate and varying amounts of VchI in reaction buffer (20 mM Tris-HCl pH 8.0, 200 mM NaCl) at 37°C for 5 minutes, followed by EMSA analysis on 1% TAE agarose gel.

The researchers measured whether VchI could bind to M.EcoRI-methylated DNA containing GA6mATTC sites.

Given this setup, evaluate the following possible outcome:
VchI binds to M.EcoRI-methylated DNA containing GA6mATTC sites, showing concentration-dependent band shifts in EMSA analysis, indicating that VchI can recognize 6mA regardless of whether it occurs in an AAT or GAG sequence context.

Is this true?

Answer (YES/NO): NO